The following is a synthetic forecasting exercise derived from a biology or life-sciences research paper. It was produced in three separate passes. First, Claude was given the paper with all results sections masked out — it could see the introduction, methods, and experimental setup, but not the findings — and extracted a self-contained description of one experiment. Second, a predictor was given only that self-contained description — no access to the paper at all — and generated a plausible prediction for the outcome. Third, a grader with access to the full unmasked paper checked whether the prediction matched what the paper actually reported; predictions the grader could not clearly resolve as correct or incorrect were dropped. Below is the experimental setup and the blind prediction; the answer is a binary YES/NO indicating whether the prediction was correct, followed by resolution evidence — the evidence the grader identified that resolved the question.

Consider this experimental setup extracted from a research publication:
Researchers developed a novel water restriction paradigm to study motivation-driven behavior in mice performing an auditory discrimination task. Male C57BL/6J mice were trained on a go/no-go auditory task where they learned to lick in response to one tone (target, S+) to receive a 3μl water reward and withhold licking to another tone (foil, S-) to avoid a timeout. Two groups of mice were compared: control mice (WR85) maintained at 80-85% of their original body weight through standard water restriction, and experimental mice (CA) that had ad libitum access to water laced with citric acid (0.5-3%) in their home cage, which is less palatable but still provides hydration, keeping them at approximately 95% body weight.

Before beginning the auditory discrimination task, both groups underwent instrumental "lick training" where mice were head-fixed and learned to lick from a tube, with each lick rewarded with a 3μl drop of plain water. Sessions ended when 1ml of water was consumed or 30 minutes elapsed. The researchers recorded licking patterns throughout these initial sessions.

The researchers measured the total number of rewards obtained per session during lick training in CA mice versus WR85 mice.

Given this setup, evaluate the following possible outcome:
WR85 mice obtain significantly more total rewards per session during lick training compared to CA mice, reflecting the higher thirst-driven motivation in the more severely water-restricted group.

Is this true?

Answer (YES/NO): YES